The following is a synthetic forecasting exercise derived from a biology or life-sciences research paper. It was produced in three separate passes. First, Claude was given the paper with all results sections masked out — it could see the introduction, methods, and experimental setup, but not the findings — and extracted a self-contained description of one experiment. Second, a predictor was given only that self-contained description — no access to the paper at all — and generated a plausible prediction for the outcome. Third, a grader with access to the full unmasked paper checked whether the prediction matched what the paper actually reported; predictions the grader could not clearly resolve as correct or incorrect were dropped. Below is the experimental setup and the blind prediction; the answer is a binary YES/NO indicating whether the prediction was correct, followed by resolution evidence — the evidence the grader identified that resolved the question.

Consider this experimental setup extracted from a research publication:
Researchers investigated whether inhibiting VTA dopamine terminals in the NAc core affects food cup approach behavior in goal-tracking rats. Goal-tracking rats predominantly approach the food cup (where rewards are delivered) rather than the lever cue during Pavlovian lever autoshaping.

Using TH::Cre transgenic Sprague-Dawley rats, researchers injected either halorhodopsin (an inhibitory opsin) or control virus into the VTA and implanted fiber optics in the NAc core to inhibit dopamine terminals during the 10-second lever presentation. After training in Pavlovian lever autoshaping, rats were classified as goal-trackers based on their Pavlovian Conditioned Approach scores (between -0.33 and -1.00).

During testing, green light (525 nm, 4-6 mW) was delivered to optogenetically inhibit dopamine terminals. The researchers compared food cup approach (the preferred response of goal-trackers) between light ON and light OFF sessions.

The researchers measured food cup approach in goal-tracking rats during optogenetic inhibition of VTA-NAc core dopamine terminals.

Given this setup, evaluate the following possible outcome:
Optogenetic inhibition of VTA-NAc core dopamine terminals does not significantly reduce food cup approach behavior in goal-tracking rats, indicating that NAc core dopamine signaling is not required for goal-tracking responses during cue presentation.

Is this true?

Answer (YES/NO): YES